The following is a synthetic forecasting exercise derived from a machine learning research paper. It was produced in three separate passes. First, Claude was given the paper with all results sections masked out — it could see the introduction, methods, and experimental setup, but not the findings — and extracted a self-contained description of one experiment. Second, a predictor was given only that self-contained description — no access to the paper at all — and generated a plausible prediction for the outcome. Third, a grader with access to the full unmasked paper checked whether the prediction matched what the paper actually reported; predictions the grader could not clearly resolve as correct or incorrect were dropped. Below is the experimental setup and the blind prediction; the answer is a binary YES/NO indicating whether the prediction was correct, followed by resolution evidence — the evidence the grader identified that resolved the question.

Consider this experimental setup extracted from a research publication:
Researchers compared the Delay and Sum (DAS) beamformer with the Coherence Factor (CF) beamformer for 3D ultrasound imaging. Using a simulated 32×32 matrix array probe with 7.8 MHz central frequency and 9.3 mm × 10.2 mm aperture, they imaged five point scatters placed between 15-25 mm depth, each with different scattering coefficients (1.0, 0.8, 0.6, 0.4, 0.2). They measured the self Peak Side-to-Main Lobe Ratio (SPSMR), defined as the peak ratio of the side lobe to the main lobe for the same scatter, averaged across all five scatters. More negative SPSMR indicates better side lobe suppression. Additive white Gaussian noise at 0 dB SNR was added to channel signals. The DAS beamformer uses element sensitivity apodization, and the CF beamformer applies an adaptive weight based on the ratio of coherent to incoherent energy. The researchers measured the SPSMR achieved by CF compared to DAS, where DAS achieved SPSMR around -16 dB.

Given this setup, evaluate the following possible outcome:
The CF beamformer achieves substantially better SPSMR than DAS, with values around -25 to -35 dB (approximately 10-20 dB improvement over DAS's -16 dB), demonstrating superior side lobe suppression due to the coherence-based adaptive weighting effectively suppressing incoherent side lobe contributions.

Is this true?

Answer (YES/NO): NO